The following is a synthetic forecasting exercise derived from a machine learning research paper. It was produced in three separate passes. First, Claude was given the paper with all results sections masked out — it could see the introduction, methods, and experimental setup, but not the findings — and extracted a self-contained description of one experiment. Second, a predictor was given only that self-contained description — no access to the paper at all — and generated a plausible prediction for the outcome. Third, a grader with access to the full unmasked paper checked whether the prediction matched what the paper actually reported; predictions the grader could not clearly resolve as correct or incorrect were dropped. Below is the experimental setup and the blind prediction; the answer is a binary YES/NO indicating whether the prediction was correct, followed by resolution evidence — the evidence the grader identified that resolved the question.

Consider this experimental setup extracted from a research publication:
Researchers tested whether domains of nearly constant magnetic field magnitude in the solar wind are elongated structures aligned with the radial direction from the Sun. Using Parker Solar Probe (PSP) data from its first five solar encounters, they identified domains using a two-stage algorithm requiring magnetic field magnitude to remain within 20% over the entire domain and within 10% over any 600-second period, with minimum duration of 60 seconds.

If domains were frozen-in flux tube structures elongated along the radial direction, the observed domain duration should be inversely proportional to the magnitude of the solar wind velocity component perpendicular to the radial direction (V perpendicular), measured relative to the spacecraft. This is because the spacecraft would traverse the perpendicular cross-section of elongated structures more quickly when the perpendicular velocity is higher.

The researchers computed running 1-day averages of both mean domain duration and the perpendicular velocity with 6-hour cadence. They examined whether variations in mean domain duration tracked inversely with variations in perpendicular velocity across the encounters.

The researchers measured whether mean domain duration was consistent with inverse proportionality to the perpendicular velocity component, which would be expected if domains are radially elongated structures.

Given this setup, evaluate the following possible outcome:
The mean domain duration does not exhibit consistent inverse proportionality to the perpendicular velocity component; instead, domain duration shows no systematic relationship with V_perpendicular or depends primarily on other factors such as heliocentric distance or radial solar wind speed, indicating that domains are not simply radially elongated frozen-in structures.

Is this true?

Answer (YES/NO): YES